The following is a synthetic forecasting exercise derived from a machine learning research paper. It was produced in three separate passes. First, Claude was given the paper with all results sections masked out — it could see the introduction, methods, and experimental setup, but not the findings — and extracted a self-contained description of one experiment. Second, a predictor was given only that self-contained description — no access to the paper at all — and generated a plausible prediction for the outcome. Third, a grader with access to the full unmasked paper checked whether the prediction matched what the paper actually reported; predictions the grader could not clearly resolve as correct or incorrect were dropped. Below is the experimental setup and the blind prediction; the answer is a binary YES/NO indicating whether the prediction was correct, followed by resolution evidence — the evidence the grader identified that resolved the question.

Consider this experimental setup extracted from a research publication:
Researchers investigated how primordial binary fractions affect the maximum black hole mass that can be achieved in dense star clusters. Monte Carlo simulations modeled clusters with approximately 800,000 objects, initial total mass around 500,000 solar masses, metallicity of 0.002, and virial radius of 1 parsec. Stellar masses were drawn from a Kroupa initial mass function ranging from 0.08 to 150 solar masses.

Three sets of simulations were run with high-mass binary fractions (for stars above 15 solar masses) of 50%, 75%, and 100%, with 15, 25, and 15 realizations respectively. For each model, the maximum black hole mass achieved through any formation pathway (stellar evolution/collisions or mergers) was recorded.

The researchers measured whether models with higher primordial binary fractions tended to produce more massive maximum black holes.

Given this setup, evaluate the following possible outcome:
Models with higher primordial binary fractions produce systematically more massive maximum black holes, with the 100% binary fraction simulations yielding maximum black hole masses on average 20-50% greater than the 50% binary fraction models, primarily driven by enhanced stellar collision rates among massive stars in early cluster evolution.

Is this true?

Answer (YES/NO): NO